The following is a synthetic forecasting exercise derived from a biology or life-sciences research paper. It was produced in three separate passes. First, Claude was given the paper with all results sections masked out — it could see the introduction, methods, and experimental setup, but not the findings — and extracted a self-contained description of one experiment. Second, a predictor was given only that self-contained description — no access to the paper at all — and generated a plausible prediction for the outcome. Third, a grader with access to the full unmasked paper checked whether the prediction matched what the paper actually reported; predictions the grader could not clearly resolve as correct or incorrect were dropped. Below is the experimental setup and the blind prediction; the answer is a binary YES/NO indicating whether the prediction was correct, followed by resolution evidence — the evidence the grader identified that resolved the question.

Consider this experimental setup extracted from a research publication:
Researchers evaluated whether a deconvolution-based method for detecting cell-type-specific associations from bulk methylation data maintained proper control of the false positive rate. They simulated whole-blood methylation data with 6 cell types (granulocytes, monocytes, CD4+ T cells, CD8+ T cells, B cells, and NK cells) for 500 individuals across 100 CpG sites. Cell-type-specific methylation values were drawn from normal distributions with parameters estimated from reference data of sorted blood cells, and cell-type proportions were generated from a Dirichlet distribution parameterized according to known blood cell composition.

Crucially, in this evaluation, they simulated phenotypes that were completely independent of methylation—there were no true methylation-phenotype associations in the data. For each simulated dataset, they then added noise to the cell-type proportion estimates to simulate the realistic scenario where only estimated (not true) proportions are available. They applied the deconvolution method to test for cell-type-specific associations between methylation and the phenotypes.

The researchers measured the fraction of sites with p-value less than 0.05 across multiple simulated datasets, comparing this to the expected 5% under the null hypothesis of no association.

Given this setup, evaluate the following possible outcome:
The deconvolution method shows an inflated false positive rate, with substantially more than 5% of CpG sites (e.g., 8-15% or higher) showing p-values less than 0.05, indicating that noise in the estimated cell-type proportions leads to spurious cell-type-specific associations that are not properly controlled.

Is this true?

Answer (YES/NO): NO